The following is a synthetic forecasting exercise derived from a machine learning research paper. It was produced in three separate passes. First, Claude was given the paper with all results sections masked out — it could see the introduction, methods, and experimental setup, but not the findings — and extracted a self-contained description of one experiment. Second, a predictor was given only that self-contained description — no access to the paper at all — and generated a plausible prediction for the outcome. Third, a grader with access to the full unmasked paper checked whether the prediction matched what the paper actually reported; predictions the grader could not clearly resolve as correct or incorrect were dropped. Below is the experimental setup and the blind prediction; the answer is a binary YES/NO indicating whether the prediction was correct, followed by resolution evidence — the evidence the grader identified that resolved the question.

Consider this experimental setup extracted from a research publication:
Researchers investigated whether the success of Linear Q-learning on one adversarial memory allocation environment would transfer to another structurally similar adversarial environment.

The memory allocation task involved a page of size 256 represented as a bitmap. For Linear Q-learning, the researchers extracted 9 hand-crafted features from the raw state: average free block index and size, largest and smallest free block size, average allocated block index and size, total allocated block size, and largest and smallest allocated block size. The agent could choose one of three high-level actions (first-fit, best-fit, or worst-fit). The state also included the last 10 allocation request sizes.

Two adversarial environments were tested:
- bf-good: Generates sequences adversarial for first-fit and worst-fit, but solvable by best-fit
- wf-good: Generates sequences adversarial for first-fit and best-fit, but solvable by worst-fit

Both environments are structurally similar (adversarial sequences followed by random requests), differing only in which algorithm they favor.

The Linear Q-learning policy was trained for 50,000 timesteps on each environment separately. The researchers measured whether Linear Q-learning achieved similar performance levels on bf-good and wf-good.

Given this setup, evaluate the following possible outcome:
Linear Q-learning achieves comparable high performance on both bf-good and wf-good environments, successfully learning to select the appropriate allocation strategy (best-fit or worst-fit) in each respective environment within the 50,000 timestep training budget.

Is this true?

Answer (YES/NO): NO